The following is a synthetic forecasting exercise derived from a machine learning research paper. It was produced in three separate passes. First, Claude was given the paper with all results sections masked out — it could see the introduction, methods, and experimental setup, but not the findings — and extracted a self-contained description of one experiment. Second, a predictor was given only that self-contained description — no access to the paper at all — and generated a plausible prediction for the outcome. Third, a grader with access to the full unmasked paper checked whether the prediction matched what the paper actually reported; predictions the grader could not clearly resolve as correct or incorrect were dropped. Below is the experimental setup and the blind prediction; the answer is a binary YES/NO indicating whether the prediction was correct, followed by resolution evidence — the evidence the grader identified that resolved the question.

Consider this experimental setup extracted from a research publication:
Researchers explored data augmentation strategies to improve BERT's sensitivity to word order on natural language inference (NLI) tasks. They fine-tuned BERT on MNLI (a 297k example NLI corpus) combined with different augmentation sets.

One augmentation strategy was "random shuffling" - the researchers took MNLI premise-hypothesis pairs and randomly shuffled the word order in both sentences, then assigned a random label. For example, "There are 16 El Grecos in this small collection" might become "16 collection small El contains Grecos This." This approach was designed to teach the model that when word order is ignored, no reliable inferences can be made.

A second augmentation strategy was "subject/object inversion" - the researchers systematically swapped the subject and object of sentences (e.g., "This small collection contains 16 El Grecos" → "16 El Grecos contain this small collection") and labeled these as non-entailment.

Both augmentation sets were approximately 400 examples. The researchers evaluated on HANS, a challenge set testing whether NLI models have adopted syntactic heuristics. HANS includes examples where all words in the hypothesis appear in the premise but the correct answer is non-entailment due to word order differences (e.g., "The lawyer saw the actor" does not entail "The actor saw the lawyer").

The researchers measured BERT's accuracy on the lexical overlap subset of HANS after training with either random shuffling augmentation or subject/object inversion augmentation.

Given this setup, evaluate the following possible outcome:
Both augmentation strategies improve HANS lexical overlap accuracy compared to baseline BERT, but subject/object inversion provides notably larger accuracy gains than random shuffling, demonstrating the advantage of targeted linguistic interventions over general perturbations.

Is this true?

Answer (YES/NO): NO